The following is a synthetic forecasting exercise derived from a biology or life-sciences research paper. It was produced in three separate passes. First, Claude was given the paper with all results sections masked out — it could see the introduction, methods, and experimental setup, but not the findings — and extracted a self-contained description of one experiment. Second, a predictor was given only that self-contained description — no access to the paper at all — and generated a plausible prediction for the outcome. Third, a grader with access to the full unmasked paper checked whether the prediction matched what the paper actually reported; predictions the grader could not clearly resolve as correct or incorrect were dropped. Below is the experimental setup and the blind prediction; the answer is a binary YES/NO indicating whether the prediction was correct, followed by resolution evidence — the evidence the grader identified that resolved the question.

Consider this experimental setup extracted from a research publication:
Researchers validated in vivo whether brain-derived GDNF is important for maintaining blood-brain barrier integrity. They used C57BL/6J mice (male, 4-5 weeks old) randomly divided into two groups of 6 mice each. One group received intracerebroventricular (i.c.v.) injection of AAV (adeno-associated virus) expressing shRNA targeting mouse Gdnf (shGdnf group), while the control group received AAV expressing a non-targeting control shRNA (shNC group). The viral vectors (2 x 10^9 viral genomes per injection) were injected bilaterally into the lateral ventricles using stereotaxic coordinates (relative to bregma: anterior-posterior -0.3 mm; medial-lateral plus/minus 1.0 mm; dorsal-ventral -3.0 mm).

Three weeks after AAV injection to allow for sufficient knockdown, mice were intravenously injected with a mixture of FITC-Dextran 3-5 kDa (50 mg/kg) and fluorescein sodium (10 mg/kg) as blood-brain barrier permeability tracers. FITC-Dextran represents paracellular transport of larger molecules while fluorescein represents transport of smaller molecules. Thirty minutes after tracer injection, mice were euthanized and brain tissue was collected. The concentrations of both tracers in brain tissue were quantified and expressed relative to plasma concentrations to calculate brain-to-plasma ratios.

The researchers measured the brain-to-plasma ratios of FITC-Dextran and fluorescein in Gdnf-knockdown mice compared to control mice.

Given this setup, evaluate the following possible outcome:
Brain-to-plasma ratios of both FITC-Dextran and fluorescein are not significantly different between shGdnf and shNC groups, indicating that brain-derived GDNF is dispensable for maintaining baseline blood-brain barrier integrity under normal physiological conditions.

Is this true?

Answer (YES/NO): NO